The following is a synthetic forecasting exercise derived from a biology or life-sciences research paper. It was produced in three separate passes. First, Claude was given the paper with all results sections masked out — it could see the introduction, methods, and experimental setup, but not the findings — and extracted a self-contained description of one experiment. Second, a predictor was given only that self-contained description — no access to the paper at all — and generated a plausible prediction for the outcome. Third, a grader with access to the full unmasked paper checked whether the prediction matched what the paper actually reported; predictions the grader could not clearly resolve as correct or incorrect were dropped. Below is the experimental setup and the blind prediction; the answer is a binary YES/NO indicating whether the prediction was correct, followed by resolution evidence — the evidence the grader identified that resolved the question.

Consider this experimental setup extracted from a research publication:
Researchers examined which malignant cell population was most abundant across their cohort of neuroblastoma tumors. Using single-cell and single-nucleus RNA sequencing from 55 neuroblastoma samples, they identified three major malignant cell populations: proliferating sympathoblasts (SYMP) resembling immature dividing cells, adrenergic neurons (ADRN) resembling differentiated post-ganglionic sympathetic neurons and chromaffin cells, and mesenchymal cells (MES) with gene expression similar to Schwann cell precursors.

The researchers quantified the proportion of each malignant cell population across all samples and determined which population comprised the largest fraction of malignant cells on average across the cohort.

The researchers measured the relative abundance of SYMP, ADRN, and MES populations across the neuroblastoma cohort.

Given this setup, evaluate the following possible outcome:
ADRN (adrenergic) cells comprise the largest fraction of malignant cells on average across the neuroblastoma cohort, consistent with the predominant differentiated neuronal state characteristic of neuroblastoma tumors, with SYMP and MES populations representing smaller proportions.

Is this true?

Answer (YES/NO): YES